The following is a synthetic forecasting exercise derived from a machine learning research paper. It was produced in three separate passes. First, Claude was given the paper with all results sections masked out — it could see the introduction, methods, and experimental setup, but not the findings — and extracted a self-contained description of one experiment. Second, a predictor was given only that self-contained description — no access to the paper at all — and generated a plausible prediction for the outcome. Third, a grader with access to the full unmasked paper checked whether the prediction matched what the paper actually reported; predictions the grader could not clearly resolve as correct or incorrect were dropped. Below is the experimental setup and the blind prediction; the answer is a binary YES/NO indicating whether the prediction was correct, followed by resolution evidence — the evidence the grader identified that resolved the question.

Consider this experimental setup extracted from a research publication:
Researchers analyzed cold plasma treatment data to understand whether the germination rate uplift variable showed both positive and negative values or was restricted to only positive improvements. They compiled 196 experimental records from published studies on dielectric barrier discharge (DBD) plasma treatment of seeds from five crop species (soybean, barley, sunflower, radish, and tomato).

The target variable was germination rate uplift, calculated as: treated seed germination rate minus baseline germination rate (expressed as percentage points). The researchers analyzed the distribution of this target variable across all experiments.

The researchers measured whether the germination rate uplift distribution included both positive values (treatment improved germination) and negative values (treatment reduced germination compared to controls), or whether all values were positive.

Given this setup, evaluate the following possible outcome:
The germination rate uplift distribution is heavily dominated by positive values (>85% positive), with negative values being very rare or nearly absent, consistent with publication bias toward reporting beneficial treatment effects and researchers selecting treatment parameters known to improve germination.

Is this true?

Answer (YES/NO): NO